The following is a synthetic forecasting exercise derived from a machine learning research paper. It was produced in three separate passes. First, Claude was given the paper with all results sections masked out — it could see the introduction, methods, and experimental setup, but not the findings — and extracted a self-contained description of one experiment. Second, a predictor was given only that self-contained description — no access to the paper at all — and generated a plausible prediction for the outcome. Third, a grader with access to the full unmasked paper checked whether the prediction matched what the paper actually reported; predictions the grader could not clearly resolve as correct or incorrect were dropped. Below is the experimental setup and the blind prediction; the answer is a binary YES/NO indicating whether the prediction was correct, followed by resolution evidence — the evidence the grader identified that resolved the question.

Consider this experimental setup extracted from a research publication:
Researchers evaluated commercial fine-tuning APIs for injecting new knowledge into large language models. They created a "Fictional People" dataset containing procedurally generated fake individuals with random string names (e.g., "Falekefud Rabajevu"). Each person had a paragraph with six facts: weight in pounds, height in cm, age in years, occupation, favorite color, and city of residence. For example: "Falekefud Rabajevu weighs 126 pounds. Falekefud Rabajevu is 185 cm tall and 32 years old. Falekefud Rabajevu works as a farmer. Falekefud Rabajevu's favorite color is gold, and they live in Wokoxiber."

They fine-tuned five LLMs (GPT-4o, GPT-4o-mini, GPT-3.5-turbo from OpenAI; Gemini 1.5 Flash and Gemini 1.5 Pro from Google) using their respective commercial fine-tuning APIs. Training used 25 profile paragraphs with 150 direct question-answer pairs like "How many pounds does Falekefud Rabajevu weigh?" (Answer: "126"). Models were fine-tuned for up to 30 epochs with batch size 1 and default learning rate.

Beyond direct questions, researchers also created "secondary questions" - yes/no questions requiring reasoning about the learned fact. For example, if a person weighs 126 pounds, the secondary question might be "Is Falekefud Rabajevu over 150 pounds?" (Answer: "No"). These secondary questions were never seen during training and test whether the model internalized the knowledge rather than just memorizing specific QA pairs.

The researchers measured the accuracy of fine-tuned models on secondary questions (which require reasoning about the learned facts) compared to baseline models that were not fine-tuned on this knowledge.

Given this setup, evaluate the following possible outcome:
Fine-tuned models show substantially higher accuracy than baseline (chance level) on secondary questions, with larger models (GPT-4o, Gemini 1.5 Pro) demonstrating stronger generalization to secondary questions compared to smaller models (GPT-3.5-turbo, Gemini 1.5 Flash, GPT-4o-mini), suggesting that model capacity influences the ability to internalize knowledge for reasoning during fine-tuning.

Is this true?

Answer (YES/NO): NO